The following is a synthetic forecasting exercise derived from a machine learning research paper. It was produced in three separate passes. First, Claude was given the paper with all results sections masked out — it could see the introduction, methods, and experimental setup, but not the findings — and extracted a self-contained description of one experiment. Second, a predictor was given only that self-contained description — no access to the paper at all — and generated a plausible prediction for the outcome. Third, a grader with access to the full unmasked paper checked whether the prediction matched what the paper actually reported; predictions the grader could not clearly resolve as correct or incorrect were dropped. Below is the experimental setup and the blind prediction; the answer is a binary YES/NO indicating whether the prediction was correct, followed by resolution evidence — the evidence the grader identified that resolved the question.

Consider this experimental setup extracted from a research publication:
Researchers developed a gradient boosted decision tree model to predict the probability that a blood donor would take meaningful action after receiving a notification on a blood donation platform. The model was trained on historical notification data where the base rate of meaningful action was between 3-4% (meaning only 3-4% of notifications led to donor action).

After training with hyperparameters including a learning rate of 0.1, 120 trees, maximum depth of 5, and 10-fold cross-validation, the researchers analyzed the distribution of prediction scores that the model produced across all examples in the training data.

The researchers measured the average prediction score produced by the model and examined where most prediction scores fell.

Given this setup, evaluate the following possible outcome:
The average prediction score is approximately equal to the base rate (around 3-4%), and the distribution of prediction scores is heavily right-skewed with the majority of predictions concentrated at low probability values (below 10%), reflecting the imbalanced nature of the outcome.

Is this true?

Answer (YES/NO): YES